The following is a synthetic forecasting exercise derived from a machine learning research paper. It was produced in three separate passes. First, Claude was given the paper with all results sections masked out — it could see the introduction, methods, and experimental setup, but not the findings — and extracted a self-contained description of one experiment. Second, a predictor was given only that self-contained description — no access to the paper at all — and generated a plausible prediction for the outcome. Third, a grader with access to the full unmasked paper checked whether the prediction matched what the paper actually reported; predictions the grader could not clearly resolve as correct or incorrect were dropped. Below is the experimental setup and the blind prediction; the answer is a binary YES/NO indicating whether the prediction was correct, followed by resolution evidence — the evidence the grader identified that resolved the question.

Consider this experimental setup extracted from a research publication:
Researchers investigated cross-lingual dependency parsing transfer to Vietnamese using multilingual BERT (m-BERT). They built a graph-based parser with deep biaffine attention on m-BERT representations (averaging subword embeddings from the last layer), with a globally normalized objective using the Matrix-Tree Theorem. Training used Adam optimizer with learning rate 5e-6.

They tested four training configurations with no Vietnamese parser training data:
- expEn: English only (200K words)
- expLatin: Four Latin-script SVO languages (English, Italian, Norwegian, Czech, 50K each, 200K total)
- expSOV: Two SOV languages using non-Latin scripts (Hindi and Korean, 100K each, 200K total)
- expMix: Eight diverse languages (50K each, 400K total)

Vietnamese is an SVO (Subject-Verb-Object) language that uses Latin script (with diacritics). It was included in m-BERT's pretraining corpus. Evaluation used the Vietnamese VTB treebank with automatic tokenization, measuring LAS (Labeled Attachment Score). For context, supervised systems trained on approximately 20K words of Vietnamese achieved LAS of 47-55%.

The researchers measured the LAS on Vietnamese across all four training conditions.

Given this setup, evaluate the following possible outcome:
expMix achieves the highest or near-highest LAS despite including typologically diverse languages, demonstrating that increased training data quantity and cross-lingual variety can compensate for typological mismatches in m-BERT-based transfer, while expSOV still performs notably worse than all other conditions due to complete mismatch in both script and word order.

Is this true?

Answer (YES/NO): NO